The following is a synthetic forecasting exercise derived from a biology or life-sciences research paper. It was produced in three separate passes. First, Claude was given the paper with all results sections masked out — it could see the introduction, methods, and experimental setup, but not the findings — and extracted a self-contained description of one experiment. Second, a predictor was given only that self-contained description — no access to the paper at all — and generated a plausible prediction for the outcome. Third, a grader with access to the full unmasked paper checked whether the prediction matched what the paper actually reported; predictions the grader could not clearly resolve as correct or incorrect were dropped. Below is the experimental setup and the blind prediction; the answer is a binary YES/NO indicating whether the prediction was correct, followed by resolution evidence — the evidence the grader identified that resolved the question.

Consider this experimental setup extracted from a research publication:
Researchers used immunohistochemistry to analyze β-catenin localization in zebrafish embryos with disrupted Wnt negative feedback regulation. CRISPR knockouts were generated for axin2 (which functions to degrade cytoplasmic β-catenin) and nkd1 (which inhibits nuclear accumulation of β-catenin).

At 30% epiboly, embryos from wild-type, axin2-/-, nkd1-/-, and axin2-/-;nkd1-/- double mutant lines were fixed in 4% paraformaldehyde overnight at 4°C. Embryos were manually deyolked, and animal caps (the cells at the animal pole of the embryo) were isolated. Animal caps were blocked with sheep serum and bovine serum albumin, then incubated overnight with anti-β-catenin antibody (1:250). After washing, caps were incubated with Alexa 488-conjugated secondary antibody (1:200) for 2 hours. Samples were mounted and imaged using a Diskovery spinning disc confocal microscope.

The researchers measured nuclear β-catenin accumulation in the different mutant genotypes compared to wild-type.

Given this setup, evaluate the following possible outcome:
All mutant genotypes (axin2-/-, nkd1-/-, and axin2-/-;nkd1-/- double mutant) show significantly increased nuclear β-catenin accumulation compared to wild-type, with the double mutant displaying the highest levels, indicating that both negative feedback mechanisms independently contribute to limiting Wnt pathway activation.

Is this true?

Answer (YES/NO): NO